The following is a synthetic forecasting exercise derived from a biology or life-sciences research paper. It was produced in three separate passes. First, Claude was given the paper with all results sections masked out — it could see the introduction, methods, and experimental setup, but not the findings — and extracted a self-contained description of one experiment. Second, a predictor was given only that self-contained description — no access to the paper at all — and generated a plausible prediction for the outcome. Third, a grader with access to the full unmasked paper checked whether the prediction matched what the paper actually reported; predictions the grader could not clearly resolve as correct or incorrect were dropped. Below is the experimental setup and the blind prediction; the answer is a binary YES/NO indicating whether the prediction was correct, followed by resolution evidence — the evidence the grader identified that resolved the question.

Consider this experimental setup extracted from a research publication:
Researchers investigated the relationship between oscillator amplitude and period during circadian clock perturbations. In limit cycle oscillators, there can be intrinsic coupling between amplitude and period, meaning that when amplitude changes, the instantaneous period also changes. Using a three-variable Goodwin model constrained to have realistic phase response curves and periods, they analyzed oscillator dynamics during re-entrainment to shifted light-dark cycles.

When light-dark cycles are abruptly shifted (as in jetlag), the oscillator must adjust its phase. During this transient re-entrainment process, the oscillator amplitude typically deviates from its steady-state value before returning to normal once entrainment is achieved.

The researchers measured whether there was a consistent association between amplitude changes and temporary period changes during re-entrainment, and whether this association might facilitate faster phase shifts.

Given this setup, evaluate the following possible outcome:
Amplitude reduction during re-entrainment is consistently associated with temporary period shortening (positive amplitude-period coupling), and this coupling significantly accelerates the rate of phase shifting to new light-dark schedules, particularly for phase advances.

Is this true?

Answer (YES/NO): NO